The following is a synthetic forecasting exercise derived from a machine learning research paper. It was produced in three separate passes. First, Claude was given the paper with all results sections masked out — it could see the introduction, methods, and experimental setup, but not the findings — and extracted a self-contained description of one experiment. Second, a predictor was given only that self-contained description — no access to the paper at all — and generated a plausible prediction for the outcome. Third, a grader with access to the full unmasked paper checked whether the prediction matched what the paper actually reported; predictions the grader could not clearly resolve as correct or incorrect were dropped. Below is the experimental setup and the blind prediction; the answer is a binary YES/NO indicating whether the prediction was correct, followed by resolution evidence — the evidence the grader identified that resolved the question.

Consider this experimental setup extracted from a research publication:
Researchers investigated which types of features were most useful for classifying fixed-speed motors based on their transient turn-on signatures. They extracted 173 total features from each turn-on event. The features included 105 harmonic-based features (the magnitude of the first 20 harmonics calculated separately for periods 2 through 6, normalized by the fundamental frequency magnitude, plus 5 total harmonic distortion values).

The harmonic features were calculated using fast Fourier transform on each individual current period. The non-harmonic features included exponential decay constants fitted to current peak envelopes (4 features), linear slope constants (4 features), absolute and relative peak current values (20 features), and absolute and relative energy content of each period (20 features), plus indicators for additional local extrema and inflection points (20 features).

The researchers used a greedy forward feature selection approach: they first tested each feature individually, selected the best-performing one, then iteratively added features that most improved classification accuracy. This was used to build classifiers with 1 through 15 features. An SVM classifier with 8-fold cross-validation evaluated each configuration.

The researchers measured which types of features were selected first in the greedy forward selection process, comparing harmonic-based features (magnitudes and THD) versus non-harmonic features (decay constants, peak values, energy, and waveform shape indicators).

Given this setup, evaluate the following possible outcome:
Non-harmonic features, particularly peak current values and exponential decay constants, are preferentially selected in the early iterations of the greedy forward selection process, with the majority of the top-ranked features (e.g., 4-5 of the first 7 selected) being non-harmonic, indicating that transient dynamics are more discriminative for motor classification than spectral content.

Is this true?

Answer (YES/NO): NO